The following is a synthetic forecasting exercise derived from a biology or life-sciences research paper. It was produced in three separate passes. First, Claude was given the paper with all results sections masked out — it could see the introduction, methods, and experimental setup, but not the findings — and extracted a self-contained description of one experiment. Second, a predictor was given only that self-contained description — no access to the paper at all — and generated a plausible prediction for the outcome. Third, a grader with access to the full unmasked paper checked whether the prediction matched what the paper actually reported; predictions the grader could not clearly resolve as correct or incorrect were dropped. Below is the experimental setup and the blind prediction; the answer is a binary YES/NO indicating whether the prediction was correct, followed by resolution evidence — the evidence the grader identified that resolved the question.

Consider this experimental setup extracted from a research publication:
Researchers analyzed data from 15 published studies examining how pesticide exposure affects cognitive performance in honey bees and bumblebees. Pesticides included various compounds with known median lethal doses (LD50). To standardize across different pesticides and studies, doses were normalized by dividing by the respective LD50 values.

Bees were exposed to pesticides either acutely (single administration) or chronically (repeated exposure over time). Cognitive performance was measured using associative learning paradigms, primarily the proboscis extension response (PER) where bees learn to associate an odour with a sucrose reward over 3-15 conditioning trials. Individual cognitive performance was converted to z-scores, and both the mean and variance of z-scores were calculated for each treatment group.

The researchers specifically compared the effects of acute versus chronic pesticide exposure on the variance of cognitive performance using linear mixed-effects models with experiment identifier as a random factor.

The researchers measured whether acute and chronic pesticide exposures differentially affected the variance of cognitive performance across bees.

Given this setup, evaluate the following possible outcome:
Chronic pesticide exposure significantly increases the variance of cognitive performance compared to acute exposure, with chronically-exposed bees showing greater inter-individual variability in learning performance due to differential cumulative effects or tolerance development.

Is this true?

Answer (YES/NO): NO